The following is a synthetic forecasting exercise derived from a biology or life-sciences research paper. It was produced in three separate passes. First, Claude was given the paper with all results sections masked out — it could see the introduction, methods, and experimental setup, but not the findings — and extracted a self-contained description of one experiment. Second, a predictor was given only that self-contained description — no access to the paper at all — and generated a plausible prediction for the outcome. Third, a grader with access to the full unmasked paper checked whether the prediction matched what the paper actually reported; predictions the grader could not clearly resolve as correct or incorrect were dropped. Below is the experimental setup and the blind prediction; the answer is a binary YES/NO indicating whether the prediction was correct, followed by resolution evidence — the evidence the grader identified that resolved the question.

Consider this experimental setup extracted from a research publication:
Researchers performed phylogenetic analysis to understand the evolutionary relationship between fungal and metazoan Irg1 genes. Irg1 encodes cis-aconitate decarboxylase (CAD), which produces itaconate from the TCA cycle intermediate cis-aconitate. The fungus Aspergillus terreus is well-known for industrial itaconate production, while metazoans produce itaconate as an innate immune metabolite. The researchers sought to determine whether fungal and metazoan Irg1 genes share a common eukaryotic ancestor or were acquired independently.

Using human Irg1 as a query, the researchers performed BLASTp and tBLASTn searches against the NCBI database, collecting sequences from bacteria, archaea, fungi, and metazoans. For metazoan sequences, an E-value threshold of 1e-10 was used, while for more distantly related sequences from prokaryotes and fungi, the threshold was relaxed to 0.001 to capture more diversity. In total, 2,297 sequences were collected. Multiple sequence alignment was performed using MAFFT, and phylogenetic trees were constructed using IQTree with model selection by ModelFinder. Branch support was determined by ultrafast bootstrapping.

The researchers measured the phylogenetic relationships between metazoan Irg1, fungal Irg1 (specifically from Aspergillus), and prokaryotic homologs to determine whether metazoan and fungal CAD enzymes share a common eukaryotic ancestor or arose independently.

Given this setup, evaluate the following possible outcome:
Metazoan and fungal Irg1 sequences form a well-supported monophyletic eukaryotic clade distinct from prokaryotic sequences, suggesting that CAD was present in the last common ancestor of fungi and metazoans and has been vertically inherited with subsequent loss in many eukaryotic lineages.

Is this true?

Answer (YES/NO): NO